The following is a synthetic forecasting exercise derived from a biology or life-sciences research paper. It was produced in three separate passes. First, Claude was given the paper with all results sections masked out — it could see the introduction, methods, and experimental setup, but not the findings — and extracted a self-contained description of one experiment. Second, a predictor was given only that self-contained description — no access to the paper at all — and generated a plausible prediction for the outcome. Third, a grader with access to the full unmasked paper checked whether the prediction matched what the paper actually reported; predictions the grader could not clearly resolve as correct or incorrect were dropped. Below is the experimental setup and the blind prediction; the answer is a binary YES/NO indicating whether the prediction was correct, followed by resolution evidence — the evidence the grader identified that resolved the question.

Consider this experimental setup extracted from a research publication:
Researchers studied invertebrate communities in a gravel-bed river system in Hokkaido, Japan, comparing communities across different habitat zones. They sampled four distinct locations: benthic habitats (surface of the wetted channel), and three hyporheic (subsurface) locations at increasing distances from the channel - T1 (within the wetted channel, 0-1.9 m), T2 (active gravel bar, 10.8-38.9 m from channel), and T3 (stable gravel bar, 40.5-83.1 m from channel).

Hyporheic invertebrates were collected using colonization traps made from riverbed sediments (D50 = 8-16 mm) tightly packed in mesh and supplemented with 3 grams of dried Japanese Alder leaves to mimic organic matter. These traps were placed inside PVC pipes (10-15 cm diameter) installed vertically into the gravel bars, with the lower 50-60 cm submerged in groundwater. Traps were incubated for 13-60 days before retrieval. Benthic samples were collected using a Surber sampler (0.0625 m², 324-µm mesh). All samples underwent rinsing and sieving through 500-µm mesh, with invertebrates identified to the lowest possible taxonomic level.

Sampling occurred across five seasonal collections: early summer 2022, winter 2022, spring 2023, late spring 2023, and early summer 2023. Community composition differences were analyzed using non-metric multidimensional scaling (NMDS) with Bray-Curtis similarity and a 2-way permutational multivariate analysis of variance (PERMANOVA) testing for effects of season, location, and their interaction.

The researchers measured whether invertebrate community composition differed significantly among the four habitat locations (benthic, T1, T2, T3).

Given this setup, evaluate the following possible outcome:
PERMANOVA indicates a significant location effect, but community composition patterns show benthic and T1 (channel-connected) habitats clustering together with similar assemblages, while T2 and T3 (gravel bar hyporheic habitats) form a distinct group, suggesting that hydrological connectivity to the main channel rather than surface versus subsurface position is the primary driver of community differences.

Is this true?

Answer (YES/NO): NO